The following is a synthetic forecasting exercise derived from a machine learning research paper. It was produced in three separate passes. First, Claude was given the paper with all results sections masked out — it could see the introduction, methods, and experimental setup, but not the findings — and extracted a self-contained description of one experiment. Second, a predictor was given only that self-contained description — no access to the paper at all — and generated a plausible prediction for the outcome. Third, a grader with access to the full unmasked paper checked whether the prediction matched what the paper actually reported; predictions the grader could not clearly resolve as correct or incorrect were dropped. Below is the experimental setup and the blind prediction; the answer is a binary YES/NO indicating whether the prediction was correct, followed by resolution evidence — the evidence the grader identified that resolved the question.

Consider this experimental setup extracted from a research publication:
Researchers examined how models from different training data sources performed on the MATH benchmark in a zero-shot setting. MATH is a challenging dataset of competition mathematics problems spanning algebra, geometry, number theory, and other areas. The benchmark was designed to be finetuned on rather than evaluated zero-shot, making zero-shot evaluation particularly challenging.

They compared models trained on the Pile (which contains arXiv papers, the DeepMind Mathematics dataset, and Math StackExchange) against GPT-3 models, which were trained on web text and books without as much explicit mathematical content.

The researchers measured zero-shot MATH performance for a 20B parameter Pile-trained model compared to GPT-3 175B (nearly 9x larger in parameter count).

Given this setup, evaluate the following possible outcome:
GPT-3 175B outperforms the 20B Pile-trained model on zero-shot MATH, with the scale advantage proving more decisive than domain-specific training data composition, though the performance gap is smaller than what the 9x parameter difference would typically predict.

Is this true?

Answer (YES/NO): NO